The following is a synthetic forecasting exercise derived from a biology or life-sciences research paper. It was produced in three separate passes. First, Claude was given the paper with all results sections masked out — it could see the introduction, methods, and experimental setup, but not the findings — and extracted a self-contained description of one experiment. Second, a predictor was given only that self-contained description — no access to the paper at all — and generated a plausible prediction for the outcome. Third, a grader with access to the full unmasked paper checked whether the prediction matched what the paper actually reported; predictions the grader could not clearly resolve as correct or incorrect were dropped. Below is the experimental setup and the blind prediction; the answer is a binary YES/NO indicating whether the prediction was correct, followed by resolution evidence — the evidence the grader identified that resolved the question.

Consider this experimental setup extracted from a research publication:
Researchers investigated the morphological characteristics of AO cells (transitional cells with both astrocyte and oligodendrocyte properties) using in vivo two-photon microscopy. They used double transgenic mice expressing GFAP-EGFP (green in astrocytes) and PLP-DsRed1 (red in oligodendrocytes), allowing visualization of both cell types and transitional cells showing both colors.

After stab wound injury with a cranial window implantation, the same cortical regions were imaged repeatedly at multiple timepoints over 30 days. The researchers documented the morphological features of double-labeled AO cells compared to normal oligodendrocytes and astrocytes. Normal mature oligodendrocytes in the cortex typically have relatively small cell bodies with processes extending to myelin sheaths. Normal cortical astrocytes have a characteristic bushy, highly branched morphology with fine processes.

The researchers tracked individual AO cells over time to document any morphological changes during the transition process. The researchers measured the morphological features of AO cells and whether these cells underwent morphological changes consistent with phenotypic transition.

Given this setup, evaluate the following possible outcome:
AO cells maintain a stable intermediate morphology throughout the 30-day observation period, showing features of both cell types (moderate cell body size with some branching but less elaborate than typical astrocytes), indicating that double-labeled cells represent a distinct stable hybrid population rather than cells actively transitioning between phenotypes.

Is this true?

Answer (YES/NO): NO